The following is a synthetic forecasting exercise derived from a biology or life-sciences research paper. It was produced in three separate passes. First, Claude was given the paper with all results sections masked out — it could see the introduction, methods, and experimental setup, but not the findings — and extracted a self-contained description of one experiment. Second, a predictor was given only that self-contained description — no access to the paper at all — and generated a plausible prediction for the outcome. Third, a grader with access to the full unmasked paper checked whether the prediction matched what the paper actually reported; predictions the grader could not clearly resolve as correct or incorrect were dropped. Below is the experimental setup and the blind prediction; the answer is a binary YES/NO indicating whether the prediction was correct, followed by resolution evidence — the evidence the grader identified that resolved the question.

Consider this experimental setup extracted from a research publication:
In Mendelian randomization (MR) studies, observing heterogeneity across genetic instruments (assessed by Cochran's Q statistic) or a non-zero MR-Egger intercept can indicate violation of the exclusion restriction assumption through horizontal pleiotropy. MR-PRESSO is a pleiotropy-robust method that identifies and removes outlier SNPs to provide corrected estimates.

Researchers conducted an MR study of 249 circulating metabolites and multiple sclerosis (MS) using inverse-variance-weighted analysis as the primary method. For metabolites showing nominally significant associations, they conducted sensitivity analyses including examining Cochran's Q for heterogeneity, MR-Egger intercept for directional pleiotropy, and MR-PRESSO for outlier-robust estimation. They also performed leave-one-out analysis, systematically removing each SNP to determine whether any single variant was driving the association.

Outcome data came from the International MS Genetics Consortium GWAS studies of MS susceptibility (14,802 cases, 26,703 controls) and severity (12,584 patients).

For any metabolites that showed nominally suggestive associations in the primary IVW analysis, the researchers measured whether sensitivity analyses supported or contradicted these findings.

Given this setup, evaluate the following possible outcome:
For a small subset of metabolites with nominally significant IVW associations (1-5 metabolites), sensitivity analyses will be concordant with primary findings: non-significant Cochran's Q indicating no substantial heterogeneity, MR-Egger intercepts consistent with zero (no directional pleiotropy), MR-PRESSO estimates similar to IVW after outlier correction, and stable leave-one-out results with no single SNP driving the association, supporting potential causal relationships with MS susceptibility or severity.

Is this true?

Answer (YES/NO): NO